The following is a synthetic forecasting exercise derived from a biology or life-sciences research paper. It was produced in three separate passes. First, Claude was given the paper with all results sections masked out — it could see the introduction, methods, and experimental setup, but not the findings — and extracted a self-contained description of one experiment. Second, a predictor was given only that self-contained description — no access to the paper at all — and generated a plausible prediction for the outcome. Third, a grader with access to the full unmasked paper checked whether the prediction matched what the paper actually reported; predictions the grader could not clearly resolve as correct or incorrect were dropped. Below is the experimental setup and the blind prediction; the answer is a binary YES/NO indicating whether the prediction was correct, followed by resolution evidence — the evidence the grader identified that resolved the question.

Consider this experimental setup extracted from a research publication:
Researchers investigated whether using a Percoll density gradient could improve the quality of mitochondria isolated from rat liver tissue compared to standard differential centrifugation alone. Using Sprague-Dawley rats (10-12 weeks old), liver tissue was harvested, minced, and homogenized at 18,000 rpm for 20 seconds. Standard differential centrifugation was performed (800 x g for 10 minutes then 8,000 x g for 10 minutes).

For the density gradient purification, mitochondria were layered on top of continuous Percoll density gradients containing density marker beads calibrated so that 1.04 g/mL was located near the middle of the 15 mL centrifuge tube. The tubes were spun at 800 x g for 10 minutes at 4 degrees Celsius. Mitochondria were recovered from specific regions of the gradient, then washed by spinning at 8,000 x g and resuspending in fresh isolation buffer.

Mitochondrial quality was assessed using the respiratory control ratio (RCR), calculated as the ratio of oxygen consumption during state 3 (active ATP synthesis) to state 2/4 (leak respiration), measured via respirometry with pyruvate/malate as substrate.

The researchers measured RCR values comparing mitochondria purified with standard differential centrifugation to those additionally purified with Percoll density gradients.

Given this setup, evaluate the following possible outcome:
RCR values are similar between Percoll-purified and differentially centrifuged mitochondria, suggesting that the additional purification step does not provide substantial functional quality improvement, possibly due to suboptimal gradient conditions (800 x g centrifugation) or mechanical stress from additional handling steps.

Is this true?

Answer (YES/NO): NO